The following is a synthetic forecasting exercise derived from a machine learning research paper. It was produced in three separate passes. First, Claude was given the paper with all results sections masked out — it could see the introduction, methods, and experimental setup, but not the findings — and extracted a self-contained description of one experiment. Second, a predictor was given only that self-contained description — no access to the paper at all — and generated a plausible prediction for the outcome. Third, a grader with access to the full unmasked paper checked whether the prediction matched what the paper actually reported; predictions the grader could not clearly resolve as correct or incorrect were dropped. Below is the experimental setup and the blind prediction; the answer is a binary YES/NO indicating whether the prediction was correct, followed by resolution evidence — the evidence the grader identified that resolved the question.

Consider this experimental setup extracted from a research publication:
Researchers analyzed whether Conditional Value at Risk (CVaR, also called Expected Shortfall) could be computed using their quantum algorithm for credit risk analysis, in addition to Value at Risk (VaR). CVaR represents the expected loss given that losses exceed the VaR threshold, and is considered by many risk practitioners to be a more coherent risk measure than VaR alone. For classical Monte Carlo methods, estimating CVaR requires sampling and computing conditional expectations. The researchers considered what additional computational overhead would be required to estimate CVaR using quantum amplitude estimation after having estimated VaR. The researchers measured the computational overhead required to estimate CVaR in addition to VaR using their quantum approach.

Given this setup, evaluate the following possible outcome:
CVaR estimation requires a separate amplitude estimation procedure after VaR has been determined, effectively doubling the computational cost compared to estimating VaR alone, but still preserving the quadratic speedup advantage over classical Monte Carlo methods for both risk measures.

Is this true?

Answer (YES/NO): NO